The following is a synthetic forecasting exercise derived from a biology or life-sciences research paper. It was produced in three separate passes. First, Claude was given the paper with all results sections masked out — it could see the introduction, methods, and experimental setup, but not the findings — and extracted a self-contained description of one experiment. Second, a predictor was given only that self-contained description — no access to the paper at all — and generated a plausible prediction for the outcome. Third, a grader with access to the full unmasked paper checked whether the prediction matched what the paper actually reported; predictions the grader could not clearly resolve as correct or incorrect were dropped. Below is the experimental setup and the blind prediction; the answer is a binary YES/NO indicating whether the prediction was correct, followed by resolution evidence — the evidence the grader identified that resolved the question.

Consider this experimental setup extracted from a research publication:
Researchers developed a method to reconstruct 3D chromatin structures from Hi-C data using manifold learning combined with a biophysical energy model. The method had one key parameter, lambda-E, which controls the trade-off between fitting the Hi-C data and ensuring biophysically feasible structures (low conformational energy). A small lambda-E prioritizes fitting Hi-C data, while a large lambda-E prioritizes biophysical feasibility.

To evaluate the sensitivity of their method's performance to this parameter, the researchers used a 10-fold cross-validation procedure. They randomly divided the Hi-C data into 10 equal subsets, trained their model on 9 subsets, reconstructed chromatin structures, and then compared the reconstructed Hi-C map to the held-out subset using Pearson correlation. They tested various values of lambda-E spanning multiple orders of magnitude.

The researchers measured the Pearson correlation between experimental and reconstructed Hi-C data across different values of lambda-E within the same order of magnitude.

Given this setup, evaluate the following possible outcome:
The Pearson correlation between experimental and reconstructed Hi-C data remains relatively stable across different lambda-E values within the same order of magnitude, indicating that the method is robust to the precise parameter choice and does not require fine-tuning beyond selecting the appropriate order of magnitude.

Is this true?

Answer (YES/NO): YES